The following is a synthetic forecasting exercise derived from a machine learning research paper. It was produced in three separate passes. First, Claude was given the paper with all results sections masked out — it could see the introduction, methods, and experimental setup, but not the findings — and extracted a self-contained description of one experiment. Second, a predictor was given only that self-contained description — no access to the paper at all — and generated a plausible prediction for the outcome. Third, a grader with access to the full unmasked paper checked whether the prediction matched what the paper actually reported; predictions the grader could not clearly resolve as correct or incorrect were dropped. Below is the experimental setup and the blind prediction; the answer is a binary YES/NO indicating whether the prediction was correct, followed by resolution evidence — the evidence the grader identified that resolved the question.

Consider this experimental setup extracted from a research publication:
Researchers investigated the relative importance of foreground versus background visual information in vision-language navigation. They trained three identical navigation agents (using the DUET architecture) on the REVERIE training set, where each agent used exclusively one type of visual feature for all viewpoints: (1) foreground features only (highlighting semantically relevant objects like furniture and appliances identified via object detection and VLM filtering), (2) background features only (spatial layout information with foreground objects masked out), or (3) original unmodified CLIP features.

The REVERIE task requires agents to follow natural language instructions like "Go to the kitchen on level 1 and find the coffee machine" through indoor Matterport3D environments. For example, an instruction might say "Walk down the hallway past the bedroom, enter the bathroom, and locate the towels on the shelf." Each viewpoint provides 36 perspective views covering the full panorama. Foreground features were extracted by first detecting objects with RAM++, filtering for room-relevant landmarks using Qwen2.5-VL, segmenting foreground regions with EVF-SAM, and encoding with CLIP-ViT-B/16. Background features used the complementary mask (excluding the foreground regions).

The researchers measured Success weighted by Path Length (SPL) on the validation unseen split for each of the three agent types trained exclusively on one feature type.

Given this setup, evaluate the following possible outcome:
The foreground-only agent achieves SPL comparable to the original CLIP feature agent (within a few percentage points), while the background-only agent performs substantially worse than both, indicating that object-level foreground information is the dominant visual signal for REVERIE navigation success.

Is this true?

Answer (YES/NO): NO